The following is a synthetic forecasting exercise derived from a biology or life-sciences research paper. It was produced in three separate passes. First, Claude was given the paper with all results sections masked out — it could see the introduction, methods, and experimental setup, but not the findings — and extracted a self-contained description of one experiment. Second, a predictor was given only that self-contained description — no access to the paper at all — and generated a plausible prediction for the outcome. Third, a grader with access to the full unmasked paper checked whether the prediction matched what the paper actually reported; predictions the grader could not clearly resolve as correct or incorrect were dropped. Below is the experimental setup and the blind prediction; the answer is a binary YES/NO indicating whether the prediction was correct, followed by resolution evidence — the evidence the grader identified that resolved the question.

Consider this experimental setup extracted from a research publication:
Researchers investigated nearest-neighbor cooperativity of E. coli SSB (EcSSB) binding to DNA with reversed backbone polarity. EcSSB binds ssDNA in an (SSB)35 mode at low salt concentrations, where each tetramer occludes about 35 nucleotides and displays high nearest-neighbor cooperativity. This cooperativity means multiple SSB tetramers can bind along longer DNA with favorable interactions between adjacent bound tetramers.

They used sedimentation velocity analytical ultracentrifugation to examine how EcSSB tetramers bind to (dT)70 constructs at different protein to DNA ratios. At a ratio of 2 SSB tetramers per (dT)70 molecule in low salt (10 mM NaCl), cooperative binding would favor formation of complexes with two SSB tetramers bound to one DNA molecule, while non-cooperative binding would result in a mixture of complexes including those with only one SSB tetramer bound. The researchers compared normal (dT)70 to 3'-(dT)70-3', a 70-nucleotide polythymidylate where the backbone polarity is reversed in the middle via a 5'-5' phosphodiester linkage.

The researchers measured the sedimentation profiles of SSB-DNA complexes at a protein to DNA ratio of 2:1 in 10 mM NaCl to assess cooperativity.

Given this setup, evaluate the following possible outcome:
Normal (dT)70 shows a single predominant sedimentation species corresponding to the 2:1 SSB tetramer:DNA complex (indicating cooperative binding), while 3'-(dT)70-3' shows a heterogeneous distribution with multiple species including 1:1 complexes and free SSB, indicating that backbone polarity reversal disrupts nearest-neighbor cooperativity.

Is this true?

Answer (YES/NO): NO